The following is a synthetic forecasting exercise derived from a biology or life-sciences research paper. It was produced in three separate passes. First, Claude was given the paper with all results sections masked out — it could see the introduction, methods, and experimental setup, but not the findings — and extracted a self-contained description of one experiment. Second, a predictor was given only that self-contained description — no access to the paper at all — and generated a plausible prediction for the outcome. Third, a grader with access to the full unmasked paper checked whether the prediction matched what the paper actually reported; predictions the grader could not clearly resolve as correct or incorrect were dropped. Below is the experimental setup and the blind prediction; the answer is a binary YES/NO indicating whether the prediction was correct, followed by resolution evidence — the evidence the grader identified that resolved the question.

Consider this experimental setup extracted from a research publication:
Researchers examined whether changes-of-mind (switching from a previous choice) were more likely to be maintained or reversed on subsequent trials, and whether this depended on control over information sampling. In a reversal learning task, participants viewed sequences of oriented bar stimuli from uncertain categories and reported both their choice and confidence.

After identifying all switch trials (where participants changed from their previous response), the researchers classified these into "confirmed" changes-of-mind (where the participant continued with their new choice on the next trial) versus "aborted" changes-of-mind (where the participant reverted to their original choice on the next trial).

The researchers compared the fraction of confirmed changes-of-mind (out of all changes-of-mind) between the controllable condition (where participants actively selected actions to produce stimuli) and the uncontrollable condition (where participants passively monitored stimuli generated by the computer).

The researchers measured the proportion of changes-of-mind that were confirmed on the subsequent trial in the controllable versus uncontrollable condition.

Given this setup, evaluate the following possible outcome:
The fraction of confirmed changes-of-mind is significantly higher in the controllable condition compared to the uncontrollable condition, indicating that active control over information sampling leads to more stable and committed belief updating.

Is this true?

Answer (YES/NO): YES